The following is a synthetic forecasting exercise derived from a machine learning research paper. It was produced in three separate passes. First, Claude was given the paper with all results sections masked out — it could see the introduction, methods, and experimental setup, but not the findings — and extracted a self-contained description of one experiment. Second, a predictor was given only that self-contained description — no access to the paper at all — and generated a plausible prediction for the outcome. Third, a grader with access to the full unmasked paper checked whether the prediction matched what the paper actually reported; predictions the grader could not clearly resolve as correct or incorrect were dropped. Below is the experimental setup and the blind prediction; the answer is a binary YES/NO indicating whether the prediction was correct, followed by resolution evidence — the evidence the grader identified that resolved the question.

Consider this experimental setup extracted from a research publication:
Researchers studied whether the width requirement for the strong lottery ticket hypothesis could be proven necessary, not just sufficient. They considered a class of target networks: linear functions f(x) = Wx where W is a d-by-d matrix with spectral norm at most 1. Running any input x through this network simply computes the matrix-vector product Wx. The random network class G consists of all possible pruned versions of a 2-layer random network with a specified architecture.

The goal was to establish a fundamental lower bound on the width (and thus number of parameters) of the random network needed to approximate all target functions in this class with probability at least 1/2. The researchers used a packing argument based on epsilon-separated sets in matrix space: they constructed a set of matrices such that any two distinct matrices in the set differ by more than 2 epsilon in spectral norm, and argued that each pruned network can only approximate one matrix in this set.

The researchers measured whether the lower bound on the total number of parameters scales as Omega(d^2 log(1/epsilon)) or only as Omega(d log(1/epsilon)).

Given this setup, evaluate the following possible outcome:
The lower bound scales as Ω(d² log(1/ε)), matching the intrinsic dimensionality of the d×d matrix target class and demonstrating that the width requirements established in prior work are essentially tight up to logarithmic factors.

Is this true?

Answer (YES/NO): YES